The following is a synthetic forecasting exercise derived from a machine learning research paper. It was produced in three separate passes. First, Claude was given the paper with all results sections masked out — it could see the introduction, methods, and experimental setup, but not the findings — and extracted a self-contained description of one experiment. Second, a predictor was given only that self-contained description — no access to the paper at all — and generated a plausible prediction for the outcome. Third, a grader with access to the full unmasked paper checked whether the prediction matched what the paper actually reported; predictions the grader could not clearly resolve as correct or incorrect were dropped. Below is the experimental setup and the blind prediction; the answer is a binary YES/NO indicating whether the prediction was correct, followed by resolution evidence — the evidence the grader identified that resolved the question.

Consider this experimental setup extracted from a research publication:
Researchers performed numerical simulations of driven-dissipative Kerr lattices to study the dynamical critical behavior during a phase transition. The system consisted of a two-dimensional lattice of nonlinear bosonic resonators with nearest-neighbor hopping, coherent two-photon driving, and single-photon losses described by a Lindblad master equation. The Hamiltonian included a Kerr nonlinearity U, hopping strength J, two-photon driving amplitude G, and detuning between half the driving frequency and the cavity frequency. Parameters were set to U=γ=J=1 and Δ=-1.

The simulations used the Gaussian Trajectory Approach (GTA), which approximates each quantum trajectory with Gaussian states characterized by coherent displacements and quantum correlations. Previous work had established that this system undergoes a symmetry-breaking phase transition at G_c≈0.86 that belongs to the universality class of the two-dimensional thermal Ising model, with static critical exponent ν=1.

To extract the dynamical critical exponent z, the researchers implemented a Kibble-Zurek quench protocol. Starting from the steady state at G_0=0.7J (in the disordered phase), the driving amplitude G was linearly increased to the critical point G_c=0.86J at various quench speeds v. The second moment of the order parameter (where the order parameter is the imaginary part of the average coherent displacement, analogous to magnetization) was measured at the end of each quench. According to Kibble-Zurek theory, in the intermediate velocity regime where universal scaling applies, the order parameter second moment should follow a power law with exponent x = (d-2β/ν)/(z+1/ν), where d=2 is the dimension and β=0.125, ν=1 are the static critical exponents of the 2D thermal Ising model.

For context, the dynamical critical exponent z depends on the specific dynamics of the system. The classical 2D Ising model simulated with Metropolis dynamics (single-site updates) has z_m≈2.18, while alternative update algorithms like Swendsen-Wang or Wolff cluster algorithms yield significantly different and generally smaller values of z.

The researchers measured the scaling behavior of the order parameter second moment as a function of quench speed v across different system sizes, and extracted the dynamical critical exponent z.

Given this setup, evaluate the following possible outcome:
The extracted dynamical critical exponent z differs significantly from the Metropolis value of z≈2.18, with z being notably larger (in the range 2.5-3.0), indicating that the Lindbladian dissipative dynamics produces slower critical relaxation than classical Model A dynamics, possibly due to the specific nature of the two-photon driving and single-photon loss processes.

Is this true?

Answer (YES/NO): NO